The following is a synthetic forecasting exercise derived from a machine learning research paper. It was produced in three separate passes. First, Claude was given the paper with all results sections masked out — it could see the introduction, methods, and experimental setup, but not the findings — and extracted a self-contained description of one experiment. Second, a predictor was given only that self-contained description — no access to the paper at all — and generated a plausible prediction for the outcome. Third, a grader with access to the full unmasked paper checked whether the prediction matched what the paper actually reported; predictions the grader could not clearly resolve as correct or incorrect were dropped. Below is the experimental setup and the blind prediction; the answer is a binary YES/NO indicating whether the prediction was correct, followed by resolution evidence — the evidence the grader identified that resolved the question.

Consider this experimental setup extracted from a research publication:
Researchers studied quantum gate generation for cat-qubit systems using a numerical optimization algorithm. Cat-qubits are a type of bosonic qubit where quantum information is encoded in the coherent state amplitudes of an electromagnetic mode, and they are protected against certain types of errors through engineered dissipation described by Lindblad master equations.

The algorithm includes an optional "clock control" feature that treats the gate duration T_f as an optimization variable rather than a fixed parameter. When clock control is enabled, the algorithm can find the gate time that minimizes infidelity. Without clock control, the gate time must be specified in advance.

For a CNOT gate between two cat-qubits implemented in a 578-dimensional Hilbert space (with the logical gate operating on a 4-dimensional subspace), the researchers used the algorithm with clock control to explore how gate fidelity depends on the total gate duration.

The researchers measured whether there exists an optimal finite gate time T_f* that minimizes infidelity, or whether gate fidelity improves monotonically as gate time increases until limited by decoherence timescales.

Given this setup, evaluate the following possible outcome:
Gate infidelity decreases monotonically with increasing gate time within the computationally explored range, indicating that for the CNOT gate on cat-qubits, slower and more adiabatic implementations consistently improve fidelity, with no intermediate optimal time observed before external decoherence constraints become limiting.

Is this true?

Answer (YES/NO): NO